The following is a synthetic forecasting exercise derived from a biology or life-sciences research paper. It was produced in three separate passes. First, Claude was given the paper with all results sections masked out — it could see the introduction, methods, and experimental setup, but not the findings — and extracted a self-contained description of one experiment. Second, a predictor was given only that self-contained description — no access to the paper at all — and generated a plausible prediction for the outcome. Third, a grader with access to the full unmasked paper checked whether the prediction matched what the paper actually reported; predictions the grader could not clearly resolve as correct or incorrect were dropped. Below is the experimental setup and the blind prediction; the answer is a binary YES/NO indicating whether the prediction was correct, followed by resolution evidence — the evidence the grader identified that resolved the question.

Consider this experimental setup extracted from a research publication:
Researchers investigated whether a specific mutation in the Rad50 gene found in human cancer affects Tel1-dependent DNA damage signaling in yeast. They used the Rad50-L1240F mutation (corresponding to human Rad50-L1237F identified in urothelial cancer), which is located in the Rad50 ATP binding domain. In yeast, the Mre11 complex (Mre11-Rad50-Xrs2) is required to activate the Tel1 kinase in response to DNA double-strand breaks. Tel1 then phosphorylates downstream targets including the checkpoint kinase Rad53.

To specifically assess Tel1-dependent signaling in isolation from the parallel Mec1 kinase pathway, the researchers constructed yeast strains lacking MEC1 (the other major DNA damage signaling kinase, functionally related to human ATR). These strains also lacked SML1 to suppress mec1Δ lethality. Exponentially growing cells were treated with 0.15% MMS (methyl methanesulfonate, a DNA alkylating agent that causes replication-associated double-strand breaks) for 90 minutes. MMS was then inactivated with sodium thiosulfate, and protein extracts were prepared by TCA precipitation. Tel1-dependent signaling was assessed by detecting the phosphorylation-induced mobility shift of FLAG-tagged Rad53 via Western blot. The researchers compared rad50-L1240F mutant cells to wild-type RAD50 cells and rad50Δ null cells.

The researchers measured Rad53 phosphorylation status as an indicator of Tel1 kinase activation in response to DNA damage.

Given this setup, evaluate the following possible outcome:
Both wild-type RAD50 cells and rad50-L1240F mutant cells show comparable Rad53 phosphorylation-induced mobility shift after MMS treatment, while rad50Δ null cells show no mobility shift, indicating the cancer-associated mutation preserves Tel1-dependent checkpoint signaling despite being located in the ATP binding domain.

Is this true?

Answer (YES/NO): NO